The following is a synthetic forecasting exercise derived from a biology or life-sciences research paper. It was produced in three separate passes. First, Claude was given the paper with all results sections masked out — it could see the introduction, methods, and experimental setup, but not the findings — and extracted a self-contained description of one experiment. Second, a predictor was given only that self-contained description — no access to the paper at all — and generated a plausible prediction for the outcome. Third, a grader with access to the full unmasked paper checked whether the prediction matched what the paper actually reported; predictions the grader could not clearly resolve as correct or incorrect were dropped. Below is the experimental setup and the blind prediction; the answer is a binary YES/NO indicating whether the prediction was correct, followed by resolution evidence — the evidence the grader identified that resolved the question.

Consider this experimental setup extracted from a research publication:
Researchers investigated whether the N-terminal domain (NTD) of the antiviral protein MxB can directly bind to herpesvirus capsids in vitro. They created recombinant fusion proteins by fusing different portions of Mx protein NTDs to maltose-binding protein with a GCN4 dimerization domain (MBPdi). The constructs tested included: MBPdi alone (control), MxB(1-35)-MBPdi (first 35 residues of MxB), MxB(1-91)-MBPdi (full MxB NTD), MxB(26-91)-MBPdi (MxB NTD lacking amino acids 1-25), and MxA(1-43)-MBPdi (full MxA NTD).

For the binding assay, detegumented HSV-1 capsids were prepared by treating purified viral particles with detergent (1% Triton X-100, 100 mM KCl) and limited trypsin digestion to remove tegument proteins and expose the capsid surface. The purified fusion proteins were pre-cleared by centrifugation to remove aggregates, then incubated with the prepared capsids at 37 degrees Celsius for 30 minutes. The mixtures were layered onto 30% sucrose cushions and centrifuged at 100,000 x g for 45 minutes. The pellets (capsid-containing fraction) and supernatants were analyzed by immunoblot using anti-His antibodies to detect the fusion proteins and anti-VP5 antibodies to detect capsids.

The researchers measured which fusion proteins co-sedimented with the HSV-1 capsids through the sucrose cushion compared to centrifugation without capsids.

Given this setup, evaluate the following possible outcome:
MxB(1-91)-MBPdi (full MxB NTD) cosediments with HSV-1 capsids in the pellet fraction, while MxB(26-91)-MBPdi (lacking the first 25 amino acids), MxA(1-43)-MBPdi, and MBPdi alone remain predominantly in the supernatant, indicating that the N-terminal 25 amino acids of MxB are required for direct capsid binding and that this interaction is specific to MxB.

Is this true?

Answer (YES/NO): NO